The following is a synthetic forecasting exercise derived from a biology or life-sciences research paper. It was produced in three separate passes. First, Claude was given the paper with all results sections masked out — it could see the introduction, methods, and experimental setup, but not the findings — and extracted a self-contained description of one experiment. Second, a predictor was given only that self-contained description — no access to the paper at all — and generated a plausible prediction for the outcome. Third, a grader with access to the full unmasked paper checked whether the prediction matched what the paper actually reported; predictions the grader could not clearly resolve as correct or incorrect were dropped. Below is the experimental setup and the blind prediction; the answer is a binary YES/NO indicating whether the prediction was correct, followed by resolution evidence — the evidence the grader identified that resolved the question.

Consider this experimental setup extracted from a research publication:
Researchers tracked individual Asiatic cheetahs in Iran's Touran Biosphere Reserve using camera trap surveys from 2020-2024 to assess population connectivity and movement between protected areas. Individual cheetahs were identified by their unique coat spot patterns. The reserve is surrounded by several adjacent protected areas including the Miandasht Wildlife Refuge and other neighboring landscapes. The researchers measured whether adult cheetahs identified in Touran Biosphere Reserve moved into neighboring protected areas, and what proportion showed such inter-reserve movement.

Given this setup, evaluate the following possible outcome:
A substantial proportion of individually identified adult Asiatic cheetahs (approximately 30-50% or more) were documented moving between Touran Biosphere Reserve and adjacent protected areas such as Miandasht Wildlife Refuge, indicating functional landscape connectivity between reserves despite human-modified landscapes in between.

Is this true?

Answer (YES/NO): YES